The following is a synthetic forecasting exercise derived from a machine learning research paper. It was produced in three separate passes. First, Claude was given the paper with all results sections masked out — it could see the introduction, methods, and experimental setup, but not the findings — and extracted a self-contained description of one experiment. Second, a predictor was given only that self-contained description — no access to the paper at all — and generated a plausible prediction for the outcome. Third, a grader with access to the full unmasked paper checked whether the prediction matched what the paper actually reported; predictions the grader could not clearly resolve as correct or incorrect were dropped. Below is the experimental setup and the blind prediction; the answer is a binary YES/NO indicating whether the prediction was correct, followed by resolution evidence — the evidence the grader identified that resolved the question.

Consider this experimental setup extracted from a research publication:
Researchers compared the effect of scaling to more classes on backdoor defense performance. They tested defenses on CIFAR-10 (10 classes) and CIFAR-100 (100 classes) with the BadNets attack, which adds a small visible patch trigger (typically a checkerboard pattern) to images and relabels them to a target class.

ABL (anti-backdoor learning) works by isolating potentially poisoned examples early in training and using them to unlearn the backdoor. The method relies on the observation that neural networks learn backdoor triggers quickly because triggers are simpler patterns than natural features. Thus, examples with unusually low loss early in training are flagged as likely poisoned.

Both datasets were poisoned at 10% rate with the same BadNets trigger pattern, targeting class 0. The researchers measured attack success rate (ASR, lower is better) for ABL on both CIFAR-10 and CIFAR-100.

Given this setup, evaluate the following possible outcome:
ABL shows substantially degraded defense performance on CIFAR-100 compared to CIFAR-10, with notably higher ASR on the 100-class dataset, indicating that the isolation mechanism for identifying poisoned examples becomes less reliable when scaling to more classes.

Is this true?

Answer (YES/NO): YES